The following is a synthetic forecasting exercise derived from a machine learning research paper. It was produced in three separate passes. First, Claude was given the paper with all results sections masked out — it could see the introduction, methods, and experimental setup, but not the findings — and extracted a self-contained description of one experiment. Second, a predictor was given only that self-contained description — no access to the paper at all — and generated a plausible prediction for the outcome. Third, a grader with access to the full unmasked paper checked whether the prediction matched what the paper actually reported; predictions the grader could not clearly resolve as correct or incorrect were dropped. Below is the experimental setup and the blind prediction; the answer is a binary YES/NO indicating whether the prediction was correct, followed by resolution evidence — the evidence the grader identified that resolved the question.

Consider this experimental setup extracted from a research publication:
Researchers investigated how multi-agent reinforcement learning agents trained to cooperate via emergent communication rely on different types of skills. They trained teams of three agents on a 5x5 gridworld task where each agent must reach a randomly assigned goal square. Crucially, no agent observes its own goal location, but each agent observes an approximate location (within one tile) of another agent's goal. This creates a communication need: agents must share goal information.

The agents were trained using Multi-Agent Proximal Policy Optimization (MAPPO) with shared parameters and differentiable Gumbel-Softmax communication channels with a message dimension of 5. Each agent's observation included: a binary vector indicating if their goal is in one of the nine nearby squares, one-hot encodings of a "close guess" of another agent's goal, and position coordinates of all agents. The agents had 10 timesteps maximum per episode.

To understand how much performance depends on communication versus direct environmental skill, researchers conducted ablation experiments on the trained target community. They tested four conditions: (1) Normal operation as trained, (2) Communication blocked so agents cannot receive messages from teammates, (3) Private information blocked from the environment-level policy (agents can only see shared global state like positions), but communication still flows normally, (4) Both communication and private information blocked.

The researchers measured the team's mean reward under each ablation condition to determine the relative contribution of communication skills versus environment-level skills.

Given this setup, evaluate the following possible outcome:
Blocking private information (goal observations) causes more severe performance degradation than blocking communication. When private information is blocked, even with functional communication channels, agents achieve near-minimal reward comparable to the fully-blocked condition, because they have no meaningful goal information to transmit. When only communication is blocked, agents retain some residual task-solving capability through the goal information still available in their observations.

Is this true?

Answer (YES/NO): NO